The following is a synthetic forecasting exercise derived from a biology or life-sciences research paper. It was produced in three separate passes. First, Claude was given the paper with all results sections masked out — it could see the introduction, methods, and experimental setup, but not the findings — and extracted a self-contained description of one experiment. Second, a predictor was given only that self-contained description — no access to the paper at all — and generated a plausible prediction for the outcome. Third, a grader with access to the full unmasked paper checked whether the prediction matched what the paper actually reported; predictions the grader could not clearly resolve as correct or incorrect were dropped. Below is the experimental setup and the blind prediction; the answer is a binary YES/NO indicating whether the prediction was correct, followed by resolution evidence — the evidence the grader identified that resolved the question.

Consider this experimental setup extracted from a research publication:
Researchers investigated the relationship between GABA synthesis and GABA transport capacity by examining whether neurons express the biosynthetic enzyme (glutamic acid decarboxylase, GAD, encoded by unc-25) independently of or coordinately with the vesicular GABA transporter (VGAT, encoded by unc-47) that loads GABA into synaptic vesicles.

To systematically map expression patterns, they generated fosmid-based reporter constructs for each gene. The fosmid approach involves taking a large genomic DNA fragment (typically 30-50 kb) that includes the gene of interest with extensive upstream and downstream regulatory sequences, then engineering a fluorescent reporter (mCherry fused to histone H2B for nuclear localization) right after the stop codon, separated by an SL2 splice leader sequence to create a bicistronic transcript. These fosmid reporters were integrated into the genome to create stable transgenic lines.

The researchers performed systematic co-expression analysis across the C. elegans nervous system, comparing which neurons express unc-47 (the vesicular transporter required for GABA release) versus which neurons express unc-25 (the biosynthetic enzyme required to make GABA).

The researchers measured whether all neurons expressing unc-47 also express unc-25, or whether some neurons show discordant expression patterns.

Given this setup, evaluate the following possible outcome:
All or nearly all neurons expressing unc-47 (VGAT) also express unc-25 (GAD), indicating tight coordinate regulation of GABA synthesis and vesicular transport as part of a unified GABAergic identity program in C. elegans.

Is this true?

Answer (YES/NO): NO